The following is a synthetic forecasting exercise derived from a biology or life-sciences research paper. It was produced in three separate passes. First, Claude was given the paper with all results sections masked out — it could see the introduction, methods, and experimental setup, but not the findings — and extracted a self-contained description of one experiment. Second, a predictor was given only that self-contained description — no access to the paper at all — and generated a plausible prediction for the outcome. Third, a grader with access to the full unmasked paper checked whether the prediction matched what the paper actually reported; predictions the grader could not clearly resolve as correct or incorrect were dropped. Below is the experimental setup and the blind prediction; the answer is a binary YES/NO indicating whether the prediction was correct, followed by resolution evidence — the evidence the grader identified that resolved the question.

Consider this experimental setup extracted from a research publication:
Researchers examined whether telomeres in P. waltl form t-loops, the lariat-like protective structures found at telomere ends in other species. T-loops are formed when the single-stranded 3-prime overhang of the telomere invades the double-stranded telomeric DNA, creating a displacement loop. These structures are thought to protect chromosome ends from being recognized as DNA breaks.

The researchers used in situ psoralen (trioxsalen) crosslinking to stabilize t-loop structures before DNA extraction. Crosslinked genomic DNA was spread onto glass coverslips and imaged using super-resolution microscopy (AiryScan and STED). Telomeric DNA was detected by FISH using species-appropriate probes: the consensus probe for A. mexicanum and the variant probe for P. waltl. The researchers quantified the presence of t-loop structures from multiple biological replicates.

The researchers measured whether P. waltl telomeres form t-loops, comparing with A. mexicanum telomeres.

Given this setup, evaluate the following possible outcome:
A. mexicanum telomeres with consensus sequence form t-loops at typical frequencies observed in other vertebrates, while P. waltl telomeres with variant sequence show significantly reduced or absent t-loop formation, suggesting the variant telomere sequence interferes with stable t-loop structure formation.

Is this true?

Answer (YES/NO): YES